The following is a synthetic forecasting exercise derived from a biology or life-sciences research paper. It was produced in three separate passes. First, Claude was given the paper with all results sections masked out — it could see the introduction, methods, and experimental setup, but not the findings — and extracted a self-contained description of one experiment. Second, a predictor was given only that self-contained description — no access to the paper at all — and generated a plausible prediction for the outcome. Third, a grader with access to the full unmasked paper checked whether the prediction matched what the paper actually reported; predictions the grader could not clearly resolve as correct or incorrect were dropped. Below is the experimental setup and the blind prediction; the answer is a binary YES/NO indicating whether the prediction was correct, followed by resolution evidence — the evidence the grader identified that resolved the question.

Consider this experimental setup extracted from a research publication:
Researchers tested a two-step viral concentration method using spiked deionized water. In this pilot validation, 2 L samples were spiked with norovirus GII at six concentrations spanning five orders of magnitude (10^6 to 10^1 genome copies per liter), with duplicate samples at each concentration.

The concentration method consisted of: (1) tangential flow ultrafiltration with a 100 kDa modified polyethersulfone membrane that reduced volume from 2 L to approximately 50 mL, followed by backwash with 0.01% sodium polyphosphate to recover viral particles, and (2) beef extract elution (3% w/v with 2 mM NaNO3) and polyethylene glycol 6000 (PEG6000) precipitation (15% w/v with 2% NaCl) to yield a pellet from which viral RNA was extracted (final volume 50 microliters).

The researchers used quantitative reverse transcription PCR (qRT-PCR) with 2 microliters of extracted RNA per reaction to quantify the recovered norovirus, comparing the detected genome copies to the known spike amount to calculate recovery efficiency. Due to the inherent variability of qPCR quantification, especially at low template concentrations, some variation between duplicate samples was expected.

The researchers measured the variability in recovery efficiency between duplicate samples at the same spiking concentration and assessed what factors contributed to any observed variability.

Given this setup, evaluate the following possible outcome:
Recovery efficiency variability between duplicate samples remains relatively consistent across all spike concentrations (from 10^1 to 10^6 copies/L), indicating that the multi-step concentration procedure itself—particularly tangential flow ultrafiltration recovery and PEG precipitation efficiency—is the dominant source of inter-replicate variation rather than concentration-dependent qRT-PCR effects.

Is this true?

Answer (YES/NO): NO